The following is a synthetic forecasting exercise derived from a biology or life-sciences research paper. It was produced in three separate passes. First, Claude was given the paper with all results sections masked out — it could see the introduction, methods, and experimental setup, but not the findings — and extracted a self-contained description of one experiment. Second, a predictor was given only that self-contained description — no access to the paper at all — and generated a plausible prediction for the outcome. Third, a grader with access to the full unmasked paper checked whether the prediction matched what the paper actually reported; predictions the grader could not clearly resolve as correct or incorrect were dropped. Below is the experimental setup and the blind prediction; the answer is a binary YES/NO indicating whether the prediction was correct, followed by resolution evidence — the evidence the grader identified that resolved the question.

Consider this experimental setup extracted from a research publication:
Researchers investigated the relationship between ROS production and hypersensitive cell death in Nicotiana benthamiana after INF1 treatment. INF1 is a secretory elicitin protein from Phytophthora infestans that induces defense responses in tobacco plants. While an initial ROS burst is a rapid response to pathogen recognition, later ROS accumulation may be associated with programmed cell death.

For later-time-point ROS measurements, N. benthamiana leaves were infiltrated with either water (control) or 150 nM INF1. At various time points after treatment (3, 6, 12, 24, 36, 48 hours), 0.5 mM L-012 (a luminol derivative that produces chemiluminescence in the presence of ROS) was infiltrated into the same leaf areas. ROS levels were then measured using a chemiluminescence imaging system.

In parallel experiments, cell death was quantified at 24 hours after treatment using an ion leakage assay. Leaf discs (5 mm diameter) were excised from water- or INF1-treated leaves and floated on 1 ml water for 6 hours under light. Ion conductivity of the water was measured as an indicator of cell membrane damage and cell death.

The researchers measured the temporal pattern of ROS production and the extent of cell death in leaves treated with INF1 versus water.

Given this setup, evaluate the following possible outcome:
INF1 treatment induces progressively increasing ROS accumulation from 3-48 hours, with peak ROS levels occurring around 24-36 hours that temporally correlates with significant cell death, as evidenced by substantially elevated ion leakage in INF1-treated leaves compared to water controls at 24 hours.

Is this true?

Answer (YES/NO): NO